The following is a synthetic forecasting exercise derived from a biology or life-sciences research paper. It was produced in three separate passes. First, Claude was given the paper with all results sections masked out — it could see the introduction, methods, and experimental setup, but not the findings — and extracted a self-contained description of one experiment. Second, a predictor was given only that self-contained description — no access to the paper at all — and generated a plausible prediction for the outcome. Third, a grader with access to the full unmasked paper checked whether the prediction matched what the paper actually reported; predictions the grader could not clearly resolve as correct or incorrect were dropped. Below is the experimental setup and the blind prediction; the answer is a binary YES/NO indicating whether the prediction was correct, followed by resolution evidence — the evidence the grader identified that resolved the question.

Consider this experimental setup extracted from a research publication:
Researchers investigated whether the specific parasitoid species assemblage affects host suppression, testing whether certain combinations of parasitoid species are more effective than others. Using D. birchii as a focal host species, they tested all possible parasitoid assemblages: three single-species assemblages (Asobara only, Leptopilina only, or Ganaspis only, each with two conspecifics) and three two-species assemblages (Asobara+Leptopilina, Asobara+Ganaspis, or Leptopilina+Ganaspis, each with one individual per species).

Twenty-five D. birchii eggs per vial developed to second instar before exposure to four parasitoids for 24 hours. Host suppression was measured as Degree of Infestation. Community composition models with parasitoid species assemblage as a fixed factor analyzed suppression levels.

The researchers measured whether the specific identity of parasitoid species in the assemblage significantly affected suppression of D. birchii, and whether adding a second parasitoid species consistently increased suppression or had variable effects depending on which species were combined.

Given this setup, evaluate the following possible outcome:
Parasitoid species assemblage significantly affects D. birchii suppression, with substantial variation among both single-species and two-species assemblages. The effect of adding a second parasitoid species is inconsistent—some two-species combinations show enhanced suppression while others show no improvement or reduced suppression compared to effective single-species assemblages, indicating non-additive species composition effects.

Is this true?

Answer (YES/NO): NO